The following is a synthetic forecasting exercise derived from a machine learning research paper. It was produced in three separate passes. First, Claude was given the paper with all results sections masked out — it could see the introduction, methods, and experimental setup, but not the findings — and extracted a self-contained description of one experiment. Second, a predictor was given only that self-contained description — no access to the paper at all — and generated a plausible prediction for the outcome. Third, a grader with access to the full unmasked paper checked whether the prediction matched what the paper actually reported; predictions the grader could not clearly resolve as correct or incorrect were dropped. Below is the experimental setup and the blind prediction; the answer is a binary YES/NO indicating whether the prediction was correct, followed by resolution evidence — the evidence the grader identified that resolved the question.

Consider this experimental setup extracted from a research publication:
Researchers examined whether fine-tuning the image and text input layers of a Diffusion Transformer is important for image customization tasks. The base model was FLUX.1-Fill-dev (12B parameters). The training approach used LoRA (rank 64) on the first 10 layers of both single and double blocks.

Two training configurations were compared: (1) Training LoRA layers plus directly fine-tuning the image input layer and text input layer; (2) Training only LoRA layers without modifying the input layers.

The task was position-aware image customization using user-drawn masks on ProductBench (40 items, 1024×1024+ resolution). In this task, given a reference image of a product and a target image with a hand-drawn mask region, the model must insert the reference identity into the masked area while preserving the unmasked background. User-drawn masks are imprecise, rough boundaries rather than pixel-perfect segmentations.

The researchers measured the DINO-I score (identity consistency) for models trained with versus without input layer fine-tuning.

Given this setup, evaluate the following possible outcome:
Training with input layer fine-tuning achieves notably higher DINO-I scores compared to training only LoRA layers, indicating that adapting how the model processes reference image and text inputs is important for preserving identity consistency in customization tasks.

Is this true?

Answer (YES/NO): YES